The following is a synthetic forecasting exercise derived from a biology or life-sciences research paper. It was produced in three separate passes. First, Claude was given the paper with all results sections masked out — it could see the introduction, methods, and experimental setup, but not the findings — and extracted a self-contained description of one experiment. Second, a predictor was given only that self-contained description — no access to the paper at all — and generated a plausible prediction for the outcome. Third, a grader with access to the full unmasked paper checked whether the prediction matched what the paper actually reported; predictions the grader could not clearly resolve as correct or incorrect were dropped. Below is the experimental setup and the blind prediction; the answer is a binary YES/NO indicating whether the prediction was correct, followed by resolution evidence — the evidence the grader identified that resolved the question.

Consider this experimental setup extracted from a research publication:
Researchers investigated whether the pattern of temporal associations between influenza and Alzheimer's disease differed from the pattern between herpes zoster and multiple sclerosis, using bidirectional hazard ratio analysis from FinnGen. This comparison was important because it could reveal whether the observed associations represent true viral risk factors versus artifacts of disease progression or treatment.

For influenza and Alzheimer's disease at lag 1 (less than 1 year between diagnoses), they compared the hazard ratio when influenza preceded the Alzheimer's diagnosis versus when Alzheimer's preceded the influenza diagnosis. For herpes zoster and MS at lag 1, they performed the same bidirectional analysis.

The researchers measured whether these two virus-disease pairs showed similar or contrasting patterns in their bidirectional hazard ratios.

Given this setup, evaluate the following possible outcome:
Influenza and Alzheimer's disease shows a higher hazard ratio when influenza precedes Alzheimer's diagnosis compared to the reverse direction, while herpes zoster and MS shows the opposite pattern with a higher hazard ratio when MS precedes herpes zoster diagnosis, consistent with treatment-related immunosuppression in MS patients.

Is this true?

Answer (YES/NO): YES